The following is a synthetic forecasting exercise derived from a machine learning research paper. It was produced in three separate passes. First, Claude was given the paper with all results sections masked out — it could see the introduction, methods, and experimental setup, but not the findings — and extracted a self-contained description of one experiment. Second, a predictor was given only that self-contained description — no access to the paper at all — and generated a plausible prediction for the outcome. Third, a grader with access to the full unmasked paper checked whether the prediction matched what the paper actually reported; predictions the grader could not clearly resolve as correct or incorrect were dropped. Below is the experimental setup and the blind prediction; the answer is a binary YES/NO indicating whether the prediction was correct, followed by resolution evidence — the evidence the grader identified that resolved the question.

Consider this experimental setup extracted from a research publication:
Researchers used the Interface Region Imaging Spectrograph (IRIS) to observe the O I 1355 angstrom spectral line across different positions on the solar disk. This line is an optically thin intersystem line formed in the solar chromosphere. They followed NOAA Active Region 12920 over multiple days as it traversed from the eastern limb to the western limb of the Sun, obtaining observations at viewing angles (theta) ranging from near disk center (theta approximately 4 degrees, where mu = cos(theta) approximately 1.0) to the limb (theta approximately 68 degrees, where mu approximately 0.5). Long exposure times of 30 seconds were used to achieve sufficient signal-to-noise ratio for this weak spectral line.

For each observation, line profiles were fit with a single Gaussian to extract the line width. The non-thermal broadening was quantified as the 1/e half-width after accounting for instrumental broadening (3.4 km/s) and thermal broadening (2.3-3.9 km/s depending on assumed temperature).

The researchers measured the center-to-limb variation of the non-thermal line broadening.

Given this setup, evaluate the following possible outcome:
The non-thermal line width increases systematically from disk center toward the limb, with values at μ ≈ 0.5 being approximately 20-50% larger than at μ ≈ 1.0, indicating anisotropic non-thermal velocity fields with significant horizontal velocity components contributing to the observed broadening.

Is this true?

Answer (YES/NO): NO